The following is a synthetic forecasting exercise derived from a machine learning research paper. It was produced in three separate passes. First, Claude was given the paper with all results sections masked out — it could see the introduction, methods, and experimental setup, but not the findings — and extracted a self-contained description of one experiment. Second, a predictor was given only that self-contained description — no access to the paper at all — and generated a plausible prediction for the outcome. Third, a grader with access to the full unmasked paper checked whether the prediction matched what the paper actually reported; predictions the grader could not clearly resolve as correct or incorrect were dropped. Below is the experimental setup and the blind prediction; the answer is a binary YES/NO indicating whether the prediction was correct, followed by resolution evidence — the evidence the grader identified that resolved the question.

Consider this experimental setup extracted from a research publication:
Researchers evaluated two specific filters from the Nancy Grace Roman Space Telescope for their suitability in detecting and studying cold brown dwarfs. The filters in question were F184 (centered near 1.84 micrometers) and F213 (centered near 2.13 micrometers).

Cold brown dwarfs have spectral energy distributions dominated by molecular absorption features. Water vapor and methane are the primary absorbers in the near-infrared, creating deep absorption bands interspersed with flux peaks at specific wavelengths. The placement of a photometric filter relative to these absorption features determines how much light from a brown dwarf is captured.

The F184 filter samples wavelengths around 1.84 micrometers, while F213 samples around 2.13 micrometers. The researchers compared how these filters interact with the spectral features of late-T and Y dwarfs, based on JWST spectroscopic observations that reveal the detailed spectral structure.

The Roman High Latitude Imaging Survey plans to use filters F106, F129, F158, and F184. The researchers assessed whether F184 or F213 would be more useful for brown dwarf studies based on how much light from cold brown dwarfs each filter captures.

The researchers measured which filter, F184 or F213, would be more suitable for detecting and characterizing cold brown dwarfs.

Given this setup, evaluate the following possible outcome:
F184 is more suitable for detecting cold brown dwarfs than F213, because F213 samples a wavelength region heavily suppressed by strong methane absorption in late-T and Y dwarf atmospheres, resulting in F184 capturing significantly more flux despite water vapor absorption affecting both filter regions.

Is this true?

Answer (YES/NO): NO